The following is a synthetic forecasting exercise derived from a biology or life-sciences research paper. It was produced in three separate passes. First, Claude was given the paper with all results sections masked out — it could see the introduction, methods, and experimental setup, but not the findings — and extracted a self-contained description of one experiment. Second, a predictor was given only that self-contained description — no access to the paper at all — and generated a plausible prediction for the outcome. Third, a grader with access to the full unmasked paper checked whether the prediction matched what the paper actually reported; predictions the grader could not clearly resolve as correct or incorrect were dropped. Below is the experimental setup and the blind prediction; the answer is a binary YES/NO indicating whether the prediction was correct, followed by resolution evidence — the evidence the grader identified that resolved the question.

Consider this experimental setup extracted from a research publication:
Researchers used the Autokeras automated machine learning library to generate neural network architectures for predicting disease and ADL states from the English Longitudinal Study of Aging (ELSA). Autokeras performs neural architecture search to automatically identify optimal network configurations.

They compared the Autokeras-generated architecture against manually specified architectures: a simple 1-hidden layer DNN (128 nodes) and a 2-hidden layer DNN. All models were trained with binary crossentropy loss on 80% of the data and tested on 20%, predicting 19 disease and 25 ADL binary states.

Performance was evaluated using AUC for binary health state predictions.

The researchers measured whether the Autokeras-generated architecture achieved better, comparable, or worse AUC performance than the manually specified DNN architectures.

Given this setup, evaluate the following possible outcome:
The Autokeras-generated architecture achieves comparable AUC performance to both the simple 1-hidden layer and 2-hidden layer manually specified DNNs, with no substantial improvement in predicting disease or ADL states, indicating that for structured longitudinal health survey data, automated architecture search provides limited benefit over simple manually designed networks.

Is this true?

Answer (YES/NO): NO